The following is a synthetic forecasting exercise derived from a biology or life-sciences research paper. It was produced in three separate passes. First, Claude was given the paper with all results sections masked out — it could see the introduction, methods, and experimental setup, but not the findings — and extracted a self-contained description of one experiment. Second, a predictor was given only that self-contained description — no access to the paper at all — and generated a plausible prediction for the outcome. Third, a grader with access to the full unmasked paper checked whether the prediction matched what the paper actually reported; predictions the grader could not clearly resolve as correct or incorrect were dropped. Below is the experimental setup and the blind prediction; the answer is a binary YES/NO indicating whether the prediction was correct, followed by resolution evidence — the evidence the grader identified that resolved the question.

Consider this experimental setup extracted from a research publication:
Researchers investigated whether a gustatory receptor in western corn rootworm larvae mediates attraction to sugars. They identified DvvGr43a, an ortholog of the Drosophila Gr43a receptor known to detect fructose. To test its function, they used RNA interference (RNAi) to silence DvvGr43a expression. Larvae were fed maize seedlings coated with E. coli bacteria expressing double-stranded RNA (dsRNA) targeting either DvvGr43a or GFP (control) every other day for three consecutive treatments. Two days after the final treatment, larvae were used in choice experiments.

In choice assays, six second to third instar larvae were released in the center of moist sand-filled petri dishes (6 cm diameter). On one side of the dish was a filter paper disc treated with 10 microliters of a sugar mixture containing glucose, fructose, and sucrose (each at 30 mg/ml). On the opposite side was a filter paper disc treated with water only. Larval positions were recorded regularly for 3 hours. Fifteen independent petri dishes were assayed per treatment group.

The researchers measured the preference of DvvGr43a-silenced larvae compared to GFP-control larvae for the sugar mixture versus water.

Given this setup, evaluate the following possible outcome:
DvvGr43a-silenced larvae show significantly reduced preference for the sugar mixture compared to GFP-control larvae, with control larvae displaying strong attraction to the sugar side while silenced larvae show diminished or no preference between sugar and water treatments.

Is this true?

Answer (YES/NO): YES